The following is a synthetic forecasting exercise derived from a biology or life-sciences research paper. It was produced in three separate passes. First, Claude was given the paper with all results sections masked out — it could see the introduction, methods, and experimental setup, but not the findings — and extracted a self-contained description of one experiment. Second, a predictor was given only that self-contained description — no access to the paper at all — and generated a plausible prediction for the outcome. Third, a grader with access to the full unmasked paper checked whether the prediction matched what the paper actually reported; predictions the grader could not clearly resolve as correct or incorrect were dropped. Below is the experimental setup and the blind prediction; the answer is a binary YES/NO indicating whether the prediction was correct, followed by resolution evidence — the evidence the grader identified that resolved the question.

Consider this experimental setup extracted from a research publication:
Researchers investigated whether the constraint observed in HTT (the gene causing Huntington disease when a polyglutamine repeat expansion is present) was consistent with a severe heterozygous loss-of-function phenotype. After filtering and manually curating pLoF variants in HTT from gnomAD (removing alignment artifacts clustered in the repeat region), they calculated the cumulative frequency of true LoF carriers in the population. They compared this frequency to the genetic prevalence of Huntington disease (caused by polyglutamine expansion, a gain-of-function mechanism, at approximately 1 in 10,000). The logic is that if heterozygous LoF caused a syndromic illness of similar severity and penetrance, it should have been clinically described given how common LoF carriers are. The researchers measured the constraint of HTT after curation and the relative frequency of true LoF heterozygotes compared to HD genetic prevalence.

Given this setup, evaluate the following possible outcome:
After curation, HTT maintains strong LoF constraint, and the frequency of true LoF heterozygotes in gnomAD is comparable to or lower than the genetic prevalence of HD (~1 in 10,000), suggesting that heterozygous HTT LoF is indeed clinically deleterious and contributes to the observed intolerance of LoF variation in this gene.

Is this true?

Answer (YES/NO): NO